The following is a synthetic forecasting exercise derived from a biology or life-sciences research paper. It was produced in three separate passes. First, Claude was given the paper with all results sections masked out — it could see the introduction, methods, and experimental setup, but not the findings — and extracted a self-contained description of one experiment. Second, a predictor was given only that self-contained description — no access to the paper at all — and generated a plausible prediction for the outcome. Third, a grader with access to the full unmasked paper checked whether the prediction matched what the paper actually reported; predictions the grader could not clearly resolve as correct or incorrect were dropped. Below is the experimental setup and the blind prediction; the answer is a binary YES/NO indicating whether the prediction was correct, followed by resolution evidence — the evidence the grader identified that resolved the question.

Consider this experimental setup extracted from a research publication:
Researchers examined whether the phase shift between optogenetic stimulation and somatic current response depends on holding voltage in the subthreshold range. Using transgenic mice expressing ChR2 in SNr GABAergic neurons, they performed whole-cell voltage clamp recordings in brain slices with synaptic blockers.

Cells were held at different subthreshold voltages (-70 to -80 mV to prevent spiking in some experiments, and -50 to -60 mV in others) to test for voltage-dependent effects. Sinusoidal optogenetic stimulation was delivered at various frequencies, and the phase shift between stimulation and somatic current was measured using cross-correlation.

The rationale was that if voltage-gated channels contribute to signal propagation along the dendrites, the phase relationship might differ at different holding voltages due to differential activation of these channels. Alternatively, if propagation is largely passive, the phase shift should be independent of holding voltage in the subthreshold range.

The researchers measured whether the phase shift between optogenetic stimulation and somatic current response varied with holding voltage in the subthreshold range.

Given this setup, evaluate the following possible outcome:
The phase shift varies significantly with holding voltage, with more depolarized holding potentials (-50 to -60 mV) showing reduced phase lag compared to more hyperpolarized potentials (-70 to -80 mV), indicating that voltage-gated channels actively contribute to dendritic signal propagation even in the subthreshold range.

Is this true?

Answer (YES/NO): NO